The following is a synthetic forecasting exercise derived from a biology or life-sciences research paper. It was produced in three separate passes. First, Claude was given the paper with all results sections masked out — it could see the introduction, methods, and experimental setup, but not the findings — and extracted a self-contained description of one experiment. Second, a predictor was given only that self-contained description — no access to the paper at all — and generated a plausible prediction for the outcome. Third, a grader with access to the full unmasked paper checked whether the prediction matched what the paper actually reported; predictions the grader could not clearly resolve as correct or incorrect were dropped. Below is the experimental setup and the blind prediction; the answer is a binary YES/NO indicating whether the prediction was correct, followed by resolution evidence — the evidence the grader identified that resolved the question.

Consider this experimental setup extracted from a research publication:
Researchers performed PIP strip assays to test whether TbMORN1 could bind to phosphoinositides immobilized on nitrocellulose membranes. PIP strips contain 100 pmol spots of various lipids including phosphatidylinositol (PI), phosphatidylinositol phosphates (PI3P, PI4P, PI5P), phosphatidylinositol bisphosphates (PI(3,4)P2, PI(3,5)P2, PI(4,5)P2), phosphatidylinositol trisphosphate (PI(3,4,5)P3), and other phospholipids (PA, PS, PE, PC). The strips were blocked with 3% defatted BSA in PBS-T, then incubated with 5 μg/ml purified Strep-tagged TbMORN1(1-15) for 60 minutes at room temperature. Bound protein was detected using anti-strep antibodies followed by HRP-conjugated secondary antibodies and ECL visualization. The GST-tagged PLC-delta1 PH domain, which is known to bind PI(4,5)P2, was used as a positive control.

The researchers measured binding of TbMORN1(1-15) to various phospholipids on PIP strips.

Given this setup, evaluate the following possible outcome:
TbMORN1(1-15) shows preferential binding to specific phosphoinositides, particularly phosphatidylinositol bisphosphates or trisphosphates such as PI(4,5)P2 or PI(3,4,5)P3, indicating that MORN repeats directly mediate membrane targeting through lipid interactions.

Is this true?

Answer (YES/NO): NO